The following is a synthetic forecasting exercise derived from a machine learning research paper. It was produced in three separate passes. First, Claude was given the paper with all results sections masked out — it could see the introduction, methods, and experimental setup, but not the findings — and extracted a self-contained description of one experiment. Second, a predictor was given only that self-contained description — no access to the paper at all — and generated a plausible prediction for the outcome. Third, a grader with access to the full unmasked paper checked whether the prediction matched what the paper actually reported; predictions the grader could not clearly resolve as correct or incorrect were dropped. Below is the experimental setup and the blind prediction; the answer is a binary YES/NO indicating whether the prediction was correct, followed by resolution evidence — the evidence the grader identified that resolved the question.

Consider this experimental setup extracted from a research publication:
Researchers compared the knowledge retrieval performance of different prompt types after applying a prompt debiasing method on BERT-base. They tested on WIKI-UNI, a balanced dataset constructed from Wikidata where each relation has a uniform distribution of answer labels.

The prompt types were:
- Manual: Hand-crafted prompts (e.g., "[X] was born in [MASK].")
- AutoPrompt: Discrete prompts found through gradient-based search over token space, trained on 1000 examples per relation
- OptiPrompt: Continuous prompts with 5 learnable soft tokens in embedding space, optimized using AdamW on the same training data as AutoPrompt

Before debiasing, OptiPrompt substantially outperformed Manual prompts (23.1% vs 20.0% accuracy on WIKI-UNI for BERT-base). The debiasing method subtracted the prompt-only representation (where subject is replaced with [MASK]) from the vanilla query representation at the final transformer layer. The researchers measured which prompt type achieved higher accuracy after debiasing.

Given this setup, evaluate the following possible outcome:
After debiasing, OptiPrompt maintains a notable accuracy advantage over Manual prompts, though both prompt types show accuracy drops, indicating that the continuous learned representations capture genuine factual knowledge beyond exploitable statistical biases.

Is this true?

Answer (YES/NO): NO